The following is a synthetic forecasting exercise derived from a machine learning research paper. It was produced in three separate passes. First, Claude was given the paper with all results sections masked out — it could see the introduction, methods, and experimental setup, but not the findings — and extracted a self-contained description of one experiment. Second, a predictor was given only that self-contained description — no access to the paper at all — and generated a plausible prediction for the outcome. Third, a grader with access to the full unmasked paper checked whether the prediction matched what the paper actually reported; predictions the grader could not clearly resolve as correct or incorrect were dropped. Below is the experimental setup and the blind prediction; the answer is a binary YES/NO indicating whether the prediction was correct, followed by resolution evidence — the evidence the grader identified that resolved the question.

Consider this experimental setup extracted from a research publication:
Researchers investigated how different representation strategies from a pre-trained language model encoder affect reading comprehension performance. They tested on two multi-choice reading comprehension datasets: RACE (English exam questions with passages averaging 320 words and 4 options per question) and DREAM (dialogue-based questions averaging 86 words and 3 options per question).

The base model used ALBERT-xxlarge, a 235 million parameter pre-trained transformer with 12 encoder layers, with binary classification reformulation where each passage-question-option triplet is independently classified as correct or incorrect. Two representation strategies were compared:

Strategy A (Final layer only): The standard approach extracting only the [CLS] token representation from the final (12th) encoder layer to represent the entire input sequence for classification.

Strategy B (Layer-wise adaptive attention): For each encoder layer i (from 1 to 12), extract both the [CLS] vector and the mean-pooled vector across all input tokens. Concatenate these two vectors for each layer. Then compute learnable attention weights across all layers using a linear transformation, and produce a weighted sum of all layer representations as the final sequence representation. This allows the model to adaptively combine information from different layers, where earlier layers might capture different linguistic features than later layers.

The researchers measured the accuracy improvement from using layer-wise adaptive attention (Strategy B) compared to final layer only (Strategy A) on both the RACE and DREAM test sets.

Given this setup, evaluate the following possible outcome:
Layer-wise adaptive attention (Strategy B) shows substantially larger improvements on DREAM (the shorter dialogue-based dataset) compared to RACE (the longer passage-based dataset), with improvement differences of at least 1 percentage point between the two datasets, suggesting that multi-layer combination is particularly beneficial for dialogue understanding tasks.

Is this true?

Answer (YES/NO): NO